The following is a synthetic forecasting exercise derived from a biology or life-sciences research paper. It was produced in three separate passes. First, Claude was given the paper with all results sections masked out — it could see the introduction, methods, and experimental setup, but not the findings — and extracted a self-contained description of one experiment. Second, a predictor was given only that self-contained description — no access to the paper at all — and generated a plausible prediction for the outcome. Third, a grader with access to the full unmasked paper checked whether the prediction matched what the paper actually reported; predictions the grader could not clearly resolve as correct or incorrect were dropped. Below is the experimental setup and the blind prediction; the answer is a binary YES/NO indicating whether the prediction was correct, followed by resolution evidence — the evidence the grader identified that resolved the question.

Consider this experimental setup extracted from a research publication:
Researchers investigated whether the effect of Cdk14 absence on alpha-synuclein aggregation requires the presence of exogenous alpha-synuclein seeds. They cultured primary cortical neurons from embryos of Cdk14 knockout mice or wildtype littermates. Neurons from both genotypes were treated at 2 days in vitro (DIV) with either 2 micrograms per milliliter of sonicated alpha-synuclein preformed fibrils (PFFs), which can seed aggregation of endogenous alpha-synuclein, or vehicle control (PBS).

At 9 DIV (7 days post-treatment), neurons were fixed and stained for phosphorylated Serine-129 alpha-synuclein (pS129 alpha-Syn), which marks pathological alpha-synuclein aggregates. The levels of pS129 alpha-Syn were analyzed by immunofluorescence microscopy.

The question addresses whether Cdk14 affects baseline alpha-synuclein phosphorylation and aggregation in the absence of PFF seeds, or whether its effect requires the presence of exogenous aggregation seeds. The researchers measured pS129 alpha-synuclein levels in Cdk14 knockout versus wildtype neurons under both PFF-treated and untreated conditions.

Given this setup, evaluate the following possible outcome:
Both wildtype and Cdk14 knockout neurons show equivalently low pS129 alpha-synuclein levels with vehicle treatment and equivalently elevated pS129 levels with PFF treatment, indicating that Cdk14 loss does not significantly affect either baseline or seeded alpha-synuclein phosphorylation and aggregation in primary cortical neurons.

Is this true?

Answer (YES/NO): NO